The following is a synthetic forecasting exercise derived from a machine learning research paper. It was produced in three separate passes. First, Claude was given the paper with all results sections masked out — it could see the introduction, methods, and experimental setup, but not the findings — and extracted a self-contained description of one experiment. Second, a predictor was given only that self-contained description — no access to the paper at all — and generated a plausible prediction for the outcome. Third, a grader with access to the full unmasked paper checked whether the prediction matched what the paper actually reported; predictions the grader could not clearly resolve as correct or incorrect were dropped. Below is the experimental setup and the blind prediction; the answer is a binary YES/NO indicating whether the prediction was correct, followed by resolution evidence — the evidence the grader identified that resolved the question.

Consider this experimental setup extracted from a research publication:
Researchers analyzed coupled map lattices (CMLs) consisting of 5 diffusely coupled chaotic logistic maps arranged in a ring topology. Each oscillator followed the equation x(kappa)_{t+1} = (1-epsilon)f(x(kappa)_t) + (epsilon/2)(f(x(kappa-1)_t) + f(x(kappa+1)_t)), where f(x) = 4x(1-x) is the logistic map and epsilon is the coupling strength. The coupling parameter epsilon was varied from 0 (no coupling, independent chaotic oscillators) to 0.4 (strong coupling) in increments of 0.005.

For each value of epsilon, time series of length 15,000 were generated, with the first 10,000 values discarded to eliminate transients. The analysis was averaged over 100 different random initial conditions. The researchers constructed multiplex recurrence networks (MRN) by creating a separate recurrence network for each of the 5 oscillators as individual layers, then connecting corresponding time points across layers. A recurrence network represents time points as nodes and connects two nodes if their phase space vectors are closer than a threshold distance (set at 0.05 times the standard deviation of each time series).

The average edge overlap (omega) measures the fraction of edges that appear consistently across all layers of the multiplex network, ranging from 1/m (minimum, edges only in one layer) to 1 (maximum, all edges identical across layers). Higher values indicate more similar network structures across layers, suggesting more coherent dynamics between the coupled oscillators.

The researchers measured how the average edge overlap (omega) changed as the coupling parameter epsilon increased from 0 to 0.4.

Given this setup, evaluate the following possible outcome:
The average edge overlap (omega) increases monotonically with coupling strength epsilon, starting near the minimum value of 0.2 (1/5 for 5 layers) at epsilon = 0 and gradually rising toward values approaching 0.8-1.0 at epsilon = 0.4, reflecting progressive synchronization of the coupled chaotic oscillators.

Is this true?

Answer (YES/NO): NO